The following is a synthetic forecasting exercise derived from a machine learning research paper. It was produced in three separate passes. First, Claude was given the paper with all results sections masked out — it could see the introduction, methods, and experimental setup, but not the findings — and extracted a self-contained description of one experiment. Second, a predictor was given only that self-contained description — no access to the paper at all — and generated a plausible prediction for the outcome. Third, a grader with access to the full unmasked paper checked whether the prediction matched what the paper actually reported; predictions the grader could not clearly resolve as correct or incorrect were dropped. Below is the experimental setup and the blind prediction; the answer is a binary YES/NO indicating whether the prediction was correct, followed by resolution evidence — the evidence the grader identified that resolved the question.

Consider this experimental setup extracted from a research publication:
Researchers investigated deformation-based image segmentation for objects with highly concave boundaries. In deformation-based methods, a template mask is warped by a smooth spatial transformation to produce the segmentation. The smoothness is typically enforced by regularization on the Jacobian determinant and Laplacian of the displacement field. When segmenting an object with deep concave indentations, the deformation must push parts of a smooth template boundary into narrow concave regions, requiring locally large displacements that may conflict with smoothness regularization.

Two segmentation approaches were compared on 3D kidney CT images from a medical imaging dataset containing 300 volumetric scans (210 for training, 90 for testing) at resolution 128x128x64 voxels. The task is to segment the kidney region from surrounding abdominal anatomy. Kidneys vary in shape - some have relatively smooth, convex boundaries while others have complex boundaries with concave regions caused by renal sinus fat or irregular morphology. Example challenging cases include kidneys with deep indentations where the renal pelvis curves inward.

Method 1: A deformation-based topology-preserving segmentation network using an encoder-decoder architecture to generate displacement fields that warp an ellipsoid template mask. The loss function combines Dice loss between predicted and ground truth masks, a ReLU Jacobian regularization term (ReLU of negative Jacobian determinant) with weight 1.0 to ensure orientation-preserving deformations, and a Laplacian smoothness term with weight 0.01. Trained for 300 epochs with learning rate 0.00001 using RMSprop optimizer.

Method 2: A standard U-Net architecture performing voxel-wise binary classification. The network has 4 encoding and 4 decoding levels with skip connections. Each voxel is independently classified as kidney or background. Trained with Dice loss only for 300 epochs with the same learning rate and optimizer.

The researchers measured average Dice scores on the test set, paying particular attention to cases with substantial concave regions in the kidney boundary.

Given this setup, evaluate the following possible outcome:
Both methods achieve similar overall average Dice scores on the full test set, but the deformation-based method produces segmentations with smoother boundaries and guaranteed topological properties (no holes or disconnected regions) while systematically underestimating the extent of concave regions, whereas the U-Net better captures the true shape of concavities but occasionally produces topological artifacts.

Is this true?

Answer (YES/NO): NO